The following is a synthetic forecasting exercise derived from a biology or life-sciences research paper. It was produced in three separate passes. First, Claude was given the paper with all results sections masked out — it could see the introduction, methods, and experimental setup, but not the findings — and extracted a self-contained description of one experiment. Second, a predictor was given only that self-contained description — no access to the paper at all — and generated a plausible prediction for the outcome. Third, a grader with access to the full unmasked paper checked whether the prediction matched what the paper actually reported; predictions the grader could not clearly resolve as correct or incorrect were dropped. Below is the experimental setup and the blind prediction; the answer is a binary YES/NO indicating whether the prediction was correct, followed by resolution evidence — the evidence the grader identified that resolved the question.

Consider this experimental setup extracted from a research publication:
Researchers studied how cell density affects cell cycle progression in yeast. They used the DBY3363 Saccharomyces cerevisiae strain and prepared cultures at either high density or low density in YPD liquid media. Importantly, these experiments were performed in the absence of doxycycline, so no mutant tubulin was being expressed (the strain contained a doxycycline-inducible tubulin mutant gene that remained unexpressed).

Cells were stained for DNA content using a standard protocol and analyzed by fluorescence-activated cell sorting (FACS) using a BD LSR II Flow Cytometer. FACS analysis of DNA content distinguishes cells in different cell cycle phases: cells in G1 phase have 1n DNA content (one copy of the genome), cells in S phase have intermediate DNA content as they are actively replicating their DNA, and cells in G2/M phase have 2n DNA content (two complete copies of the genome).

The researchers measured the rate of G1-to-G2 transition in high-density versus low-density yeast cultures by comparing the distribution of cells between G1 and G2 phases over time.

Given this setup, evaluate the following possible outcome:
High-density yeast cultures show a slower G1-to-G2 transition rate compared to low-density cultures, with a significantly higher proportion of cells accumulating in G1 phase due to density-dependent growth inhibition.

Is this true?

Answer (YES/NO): NO